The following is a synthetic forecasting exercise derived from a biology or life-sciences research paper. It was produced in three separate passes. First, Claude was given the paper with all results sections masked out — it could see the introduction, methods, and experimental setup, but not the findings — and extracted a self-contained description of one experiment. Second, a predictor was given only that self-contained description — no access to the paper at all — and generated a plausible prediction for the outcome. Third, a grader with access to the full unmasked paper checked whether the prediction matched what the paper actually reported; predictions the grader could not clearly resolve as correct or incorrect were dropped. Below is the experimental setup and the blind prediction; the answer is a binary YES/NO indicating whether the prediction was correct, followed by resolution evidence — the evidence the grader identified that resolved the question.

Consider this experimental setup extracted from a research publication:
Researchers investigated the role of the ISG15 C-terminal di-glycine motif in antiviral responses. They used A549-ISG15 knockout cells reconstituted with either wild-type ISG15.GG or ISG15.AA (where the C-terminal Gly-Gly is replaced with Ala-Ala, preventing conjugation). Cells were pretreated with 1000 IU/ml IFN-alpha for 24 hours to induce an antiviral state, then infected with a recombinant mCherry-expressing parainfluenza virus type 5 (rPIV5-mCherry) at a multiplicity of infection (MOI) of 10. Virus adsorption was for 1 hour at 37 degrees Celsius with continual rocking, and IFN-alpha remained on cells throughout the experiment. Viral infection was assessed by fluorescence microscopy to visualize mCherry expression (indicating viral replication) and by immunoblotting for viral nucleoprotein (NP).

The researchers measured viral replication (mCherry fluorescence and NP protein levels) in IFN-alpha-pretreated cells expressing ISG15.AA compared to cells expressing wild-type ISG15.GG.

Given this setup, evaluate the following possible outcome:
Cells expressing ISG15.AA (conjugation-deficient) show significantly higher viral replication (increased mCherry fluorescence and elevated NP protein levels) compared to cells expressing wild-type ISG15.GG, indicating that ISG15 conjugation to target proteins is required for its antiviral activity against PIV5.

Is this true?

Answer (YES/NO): NO